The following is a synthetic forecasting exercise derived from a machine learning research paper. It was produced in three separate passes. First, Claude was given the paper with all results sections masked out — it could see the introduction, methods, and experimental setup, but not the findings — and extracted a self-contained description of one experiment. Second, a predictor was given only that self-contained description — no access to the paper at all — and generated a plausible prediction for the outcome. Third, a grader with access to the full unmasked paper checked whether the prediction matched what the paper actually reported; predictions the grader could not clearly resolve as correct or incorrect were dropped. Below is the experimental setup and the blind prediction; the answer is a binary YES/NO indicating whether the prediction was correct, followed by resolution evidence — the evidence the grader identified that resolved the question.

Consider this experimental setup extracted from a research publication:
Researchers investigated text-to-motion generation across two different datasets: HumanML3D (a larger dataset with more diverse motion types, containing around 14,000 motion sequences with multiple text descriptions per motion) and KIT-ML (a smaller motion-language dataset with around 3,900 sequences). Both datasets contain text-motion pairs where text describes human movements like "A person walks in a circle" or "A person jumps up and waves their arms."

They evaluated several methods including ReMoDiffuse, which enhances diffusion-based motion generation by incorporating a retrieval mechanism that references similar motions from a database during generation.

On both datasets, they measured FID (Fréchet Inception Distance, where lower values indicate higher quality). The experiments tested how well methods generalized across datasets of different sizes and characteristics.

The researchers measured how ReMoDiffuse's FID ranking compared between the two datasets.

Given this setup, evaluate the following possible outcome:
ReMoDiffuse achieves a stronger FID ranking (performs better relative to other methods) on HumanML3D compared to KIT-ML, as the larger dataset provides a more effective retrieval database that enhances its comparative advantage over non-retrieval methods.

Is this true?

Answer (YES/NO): NO